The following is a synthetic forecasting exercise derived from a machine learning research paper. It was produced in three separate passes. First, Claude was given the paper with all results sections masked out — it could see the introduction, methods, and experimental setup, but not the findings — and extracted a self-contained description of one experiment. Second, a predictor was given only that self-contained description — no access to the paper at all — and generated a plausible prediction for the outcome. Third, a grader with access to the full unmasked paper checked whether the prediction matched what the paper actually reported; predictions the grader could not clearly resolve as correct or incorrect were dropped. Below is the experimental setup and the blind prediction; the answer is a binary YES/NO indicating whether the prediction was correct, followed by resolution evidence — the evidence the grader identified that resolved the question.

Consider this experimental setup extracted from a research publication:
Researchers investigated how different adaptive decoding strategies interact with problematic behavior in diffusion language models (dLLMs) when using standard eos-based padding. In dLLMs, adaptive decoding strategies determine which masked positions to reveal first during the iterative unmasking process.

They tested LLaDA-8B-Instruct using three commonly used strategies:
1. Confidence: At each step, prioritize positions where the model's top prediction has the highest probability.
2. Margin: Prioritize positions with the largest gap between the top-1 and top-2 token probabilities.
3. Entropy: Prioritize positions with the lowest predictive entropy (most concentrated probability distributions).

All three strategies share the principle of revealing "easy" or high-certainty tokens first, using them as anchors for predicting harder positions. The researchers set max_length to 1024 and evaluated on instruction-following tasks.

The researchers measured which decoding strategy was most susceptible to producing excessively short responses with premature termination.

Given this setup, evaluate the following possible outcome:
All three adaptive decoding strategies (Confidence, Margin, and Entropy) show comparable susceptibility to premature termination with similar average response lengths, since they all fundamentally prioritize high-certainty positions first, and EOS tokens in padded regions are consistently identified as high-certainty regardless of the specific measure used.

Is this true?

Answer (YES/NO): NO